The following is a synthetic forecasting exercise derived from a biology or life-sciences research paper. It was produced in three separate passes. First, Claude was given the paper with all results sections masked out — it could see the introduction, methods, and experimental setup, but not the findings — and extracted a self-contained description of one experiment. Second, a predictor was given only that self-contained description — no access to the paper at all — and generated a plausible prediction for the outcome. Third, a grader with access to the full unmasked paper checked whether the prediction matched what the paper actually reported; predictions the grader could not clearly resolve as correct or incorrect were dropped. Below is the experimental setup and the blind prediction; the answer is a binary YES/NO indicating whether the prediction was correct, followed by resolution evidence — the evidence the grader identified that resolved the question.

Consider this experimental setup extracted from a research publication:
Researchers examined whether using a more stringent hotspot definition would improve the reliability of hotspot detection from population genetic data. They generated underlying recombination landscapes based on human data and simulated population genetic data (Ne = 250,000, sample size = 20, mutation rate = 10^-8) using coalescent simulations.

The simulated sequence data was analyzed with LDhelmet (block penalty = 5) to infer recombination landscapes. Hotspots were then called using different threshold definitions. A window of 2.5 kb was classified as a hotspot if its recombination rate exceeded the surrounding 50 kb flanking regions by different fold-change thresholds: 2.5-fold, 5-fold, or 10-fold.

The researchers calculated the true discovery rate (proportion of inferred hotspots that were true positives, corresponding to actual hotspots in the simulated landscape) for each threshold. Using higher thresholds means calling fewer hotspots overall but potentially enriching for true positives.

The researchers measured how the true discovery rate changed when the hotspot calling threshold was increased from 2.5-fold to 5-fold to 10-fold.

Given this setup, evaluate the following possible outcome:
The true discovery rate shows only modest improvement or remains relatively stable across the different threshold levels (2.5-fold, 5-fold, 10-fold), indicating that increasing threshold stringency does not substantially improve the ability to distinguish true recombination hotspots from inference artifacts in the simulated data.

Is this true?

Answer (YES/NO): NO